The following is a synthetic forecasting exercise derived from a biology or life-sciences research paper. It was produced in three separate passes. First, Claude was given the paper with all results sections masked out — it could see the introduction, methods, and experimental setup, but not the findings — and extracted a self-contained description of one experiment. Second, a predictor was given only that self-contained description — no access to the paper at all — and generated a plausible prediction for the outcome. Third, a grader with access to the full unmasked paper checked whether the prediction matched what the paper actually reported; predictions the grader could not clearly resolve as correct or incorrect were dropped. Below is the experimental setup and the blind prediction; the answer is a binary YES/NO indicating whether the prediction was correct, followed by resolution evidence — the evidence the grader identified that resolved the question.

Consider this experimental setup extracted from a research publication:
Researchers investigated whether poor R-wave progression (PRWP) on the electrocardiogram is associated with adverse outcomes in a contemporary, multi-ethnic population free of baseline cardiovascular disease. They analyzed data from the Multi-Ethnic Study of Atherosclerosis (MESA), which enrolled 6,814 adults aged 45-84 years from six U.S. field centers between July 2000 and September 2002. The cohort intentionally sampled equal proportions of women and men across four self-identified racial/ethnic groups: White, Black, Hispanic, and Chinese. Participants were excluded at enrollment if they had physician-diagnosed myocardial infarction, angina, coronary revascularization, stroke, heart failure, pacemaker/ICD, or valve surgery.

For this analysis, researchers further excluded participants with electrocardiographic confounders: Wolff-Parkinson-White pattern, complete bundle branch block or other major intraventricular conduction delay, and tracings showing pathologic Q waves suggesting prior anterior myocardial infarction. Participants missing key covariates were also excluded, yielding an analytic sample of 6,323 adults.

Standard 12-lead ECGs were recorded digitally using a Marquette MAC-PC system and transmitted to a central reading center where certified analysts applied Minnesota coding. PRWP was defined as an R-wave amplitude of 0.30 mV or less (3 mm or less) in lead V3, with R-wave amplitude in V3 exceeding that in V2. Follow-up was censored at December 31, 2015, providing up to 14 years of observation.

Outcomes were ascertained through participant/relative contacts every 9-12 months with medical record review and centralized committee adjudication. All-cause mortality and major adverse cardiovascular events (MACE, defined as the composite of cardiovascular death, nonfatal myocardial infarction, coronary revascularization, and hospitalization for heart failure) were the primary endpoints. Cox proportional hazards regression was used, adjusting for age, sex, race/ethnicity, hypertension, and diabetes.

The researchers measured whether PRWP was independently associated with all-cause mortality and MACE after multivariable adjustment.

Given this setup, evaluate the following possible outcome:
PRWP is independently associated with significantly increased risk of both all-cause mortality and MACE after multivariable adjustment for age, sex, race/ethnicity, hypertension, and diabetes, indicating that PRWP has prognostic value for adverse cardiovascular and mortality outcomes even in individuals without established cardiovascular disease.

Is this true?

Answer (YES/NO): NO